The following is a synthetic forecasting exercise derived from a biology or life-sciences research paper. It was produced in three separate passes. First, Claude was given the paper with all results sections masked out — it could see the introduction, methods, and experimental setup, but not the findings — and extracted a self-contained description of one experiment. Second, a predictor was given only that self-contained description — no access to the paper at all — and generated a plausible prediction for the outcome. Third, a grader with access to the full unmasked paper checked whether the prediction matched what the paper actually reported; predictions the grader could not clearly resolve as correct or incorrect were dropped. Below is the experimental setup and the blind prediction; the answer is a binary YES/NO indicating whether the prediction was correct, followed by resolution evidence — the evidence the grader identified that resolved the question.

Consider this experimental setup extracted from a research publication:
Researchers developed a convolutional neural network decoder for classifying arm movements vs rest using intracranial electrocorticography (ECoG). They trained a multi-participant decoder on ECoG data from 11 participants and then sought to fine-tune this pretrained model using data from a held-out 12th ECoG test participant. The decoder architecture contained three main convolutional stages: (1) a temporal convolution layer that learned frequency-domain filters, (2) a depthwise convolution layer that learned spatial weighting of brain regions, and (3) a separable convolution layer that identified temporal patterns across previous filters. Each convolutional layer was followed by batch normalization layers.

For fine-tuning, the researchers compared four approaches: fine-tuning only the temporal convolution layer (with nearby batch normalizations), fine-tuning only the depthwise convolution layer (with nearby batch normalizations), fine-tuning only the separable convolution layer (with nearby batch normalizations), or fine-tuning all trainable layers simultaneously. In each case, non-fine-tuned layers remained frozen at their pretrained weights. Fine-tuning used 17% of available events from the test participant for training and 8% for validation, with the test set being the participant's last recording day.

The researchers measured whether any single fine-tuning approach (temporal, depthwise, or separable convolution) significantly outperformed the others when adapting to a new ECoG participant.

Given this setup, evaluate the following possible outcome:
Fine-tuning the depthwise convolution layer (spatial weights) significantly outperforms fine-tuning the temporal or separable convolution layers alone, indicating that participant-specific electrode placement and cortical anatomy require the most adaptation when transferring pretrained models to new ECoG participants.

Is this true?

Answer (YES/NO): NO